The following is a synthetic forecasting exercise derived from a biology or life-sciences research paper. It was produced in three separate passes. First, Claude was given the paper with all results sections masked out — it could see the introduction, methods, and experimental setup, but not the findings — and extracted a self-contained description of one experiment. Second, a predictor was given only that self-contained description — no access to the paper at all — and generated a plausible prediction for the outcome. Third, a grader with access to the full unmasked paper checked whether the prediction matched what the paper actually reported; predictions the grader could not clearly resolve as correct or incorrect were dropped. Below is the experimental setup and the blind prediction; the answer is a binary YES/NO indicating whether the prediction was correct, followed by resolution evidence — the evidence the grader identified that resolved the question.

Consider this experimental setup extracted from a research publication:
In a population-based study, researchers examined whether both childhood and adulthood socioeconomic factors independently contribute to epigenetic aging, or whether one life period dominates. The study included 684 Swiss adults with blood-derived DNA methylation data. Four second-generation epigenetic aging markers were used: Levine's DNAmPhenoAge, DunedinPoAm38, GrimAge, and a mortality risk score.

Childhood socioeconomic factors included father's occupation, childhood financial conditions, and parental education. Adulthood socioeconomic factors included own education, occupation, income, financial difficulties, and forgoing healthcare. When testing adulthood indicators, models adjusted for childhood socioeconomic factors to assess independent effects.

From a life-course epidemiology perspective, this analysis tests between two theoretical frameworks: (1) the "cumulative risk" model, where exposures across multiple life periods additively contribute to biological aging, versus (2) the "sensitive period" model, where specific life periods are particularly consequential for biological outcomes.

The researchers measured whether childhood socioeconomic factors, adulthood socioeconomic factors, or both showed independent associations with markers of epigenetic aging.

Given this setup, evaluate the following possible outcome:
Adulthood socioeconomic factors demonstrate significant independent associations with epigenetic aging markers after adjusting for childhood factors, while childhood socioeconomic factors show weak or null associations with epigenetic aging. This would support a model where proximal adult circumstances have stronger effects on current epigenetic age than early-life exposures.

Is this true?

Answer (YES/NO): NO